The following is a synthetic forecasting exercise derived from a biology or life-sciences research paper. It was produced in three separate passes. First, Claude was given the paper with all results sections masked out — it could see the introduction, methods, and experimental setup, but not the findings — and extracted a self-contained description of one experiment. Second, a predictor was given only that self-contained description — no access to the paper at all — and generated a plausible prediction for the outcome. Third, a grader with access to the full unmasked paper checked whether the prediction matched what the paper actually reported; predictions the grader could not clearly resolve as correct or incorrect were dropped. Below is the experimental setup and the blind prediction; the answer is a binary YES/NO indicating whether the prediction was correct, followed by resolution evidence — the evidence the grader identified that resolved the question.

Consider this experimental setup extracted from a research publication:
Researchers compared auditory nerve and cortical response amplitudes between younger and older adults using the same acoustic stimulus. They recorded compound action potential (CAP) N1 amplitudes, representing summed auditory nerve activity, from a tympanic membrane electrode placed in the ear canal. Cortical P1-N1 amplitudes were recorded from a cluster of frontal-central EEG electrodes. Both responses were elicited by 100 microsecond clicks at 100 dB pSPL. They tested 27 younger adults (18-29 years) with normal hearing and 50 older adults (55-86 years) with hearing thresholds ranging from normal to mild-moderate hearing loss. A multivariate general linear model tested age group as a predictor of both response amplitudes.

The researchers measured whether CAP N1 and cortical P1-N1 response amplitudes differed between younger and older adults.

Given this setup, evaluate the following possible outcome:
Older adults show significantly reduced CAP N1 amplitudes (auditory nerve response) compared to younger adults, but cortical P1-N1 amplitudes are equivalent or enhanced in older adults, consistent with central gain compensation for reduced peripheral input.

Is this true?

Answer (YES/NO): YES